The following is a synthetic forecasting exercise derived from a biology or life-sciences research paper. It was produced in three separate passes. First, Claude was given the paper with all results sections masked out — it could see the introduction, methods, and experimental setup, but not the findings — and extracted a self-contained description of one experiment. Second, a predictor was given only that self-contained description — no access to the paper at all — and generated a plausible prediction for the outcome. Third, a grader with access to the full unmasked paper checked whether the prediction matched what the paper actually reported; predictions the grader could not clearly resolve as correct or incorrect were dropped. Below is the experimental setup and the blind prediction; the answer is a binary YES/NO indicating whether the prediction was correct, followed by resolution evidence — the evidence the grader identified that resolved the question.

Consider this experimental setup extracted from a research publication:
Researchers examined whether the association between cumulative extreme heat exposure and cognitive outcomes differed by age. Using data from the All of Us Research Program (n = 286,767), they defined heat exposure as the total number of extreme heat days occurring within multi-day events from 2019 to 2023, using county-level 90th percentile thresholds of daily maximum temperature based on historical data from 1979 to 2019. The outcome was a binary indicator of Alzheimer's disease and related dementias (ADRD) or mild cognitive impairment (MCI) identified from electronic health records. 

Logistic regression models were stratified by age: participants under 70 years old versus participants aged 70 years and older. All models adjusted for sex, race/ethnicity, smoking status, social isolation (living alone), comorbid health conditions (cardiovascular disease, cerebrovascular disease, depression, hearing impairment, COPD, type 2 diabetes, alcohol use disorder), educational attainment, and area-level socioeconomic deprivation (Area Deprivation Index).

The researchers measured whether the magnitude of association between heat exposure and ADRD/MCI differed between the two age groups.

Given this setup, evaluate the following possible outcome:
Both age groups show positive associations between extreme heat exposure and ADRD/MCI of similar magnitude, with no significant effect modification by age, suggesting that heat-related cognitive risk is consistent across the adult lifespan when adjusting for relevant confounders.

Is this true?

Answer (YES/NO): NO